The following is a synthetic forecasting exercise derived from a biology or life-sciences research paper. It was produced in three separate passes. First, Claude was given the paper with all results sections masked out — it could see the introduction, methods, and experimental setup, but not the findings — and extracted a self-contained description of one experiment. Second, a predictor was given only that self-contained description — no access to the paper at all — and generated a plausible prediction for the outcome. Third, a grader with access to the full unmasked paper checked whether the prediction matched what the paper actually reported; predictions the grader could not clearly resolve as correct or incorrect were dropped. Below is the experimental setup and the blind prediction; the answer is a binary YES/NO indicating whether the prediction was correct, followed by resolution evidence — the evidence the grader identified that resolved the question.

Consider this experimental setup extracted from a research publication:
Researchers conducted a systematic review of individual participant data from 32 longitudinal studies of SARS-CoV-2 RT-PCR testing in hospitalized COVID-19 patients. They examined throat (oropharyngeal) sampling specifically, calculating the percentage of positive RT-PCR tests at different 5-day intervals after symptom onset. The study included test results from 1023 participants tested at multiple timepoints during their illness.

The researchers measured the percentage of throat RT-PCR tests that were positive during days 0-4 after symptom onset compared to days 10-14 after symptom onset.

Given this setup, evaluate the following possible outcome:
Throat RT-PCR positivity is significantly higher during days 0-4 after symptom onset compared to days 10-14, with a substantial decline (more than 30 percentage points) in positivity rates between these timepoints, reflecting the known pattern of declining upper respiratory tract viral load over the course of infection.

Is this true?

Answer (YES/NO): YES